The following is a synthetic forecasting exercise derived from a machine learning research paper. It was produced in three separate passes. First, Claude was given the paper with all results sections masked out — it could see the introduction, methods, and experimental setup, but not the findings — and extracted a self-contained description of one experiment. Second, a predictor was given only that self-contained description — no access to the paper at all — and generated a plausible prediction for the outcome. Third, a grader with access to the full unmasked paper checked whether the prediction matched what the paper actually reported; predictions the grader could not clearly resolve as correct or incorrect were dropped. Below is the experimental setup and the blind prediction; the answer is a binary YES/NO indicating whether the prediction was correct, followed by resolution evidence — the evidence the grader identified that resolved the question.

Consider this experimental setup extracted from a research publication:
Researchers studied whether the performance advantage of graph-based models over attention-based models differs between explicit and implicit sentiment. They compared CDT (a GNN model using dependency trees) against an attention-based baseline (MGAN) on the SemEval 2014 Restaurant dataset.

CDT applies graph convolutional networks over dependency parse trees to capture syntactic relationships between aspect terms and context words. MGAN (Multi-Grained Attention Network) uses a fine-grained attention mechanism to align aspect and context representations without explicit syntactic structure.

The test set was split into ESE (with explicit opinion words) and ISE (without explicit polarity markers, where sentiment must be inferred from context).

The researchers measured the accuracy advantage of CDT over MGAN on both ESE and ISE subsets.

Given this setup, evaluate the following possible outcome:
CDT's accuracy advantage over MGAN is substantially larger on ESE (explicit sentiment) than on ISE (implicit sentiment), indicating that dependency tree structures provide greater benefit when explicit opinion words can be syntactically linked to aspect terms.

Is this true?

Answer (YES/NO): NO